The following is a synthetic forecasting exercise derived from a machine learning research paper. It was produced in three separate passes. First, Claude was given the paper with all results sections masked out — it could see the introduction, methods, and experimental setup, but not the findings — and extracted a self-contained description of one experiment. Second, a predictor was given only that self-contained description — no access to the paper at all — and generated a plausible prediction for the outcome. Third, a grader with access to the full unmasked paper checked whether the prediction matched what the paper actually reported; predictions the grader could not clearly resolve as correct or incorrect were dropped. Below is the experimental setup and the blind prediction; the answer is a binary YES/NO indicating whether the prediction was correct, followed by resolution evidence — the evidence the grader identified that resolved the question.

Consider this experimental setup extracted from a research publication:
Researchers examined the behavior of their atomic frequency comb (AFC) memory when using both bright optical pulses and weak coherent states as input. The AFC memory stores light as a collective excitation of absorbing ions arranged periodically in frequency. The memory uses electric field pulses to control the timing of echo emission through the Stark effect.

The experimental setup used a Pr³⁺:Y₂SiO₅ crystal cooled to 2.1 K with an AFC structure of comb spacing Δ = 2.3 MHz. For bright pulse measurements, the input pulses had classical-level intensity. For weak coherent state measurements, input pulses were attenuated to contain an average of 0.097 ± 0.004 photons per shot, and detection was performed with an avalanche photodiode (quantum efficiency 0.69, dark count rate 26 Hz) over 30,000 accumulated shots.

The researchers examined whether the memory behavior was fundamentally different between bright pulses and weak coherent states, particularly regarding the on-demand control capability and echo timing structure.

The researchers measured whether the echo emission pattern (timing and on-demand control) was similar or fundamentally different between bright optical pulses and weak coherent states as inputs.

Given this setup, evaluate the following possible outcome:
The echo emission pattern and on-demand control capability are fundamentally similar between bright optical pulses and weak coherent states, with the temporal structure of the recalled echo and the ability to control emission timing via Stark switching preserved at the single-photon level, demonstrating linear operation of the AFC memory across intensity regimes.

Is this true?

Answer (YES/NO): YES